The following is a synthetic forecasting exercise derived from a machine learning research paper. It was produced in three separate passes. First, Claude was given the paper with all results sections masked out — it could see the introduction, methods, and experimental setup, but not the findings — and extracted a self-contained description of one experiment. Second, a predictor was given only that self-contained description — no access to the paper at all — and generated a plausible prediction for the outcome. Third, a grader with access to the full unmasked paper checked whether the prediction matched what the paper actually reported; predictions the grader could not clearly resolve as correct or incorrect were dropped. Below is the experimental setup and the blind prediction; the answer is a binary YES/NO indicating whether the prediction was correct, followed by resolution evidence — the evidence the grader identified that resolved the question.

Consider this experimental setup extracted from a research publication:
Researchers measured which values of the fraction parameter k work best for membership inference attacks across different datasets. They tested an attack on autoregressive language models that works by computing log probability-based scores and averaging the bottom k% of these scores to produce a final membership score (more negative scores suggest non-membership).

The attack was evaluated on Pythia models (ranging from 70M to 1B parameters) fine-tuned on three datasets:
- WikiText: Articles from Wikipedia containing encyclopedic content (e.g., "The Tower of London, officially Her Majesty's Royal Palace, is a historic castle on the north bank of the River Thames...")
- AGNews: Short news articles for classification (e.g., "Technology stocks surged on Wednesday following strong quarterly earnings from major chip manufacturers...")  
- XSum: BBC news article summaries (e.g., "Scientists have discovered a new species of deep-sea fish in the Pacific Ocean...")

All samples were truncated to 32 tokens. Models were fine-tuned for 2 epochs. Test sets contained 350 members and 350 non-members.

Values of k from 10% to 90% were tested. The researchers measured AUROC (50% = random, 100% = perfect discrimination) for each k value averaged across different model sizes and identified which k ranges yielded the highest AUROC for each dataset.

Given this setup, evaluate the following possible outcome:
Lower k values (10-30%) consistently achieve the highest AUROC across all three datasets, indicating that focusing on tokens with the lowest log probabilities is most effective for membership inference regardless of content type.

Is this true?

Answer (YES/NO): NO